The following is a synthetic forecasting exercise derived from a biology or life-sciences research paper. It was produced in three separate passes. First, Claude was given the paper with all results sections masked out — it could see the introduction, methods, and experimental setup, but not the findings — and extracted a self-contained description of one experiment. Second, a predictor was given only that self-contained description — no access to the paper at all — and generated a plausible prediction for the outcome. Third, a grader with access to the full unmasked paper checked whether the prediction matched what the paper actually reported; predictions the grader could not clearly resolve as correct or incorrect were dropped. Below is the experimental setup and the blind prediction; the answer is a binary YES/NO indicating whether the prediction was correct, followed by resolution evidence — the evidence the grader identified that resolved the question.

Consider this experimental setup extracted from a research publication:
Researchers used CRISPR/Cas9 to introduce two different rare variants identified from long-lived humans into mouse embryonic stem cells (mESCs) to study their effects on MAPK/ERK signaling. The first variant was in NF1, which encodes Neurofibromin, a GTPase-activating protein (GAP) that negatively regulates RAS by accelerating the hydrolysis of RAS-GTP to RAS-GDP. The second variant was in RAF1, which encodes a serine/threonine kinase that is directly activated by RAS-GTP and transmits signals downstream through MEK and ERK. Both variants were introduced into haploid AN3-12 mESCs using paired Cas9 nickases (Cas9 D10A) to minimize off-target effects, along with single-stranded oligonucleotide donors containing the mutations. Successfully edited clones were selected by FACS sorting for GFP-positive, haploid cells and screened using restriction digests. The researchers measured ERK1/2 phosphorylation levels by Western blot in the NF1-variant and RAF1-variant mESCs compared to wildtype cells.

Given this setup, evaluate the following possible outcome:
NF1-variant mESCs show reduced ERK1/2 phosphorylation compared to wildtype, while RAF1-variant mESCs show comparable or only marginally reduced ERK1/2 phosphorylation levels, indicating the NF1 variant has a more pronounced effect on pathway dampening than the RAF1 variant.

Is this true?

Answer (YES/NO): NO